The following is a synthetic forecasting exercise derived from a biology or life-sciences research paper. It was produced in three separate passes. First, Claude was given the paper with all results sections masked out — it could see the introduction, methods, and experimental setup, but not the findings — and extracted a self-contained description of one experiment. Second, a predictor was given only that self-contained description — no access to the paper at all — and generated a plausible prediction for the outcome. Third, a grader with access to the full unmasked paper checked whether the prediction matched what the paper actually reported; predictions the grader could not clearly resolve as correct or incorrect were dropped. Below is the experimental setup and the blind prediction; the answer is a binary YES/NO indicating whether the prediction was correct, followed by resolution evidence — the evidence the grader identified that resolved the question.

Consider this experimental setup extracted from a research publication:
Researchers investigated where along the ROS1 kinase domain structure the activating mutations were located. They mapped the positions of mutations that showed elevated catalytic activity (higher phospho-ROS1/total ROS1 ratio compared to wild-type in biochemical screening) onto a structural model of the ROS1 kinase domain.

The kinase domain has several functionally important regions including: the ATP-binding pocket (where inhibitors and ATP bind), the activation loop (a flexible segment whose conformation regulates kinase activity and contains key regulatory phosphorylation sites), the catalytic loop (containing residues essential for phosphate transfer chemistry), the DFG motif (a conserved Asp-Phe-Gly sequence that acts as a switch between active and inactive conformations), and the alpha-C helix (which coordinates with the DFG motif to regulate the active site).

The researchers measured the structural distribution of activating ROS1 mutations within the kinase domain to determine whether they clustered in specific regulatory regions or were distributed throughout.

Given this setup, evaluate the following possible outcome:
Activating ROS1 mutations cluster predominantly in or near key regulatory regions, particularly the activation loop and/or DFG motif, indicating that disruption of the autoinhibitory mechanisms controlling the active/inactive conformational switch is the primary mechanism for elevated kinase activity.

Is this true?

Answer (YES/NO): NO